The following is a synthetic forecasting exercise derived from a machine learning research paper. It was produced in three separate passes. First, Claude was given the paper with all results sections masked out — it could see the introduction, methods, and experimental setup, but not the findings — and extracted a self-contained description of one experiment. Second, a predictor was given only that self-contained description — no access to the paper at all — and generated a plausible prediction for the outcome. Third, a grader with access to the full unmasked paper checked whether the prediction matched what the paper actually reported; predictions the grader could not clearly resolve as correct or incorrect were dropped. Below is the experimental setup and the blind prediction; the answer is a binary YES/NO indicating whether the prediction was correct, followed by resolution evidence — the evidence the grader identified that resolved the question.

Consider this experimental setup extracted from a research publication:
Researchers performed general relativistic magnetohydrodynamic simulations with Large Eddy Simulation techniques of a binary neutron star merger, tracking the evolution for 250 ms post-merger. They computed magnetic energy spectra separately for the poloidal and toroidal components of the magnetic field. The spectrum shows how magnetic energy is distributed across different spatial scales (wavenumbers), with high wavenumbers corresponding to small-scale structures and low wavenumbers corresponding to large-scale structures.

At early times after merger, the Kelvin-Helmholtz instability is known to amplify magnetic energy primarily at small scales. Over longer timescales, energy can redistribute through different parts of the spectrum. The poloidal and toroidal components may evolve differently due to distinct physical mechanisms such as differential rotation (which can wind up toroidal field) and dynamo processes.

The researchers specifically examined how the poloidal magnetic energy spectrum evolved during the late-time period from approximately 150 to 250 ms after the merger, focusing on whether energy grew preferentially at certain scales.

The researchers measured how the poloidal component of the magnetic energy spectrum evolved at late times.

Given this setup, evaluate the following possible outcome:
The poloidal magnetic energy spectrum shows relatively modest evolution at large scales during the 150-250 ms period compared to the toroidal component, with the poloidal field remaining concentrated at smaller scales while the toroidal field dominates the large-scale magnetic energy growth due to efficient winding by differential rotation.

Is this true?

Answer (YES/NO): NO